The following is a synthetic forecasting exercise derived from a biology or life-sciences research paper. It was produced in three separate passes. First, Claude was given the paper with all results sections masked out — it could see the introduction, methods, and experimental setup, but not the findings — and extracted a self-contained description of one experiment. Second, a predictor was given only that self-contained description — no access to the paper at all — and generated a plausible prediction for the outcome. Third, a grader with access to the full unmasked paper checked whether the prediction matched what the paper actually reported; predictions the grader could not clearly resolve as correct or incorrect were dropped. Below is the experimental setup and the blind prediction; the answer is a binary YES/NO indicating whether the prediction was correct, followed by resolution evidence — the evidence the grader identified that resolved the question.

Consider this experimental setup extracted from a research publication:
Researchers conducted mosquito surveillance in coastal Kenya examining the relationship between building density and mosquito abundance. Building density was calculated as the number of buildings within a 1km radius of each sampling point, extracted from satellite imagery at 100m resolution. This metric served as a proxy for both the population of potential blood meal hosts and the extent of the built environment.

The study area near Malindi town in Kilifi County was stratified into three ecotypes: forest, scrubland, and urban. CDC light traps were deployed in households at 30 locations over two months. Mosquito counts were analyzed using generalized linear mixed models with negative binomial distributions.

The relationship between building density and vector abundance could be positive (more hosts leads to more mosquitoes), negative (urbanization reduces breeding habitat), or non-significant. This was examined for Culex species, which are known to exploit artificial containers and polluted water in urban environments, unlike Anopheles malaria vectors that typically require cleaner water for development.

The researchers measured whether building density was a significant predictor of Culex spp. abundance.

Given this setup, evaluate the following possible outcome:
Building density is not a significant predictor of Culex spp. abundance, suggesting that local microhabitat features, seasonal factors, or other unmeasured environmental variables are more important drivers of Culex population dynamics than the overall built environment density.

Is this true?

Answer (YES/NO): NO